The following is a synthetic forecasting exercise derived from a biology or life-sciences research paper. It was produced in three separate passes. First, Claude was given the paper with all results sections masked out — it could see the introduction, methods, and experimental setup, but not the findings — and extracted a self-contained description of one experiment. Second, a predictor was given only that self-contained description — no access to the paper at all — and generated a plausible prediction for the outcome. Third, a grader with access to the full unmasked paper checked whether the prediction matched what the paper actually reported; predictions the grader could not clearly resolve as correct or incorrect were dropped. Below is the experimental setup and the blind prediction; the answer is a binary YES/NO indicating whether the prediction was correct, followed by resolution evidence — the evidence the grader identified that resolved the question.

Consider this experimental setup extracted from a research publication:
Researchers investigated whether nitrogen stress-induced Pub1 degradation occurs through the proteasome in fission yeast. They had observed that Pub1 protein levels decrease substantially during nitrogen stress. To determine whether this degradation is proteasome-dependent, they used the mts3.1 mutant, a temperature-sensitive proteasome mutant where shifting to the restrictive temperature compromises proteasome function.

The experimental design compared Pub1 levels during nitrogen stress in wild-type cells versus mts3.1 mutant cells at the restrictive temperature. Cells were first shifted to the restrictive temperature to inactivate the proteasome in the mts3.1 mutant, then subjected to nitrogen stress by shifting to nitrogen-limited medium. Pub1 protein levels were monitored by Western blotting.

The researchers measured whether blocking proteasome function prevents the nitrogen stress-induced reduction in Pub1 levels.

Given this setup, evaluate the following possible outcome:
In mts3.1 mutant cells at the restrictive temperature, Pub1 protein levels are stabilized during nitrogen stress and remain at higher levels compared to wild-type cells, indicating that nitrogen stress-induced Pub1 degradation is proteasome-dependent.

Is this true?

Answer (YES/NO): YES